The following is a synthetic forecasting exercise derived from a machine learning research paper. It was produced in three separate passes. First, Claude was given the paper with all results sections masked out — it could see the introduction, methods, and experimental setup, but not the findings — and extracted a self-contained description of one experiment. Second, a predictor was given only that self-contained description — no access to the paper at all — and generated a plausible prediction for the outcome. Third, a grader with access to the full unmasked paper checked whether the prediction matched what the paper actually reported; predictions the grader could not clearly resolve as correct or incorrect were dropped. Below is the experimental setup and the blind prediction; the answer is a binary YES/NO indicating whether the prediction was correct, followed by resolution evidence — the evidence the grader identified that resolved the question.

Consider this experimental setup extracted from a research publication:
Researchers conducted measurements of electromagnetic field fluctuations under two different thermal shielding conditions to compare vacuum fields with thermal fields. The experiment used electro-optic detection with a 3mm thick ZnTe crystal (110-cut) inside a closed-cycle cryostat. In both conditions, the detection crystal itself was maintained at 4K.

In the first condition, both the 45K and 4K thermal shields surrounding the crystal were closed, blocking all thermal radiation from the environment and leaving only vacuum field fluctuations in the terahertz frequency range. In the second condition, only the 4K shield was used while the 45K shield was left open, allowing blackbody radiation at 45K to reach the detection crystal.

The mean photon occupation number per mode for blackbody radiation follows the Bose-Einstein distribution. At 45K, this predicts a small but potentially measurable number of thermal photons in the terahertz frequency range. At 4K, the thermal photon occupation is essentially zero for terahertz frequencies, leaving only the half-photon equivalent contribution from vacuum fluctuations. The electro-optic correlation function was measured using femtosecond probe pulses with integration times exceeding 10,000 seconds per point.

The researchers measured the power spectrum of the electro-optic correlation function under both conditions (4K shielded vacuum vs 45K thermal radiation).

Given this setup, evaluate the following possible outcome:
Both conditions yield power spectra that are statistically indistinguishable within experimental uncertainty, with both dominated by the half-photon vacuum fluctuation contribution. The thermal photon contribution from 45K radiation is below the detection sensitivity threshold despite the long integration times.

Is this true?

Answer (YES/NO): NO